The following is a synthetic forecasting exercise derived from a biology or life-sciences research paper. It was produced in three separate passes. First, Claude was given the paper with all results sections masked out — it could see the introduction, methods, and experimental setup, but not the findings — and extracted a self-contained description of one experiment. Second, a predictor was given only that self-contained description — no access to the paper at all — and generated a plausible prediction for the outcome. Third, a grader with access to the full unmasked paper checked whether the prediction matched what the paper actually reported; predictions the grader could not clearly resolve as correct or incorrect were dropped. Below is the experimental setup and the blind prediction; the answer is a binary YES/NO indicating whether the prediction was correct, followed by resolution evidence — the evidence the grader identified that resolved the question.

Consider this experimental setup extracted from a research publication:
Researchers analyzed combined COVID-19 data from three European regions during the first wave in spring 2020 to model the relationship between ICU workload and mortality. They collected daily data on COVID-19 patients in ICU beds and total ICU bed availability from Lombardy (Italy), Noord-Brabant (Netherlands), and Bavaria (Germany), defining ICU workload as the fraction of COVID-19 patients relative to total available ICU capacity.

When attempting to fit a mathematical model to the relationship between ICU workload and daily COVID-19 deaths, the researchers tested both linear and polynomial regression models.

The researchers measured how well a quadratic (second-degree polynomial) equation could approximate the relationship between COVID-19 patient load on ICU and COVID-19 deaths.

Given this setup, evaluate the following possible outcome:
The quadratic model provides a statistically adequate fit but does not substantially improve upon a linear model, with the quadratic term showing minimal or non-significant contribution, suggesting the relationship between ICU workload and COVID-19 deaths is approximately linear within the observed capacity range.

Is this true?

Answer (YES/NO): NO